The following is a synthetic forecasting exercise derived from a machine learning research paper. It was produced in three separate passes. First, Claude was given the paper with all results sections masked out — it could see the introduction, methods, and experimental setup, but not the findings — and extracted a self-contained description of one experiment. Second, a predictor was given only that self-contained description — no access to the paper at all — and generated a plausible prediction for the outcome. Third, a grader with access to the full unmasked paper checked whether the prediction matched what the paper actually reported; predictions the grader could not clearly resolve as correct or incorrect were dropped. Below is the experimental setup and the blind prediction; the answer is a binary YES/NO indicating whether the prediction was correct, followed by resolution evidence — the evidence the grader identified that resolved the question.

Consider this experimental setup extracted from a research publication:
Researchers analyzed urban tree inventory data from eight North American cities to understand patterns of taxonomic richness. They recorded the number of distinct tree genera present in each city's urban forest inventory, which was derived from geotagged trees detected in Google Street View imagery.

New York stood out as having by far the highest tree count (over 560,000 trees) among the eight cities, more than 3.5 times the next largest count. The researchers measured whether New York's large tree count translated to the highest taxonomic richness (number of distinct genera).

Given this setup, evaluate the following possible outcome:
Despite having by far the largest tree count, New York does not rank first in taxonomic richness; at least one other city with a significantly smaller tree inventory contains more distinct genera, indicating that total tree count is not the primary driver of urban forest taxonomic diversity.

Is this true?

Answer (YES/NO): YES